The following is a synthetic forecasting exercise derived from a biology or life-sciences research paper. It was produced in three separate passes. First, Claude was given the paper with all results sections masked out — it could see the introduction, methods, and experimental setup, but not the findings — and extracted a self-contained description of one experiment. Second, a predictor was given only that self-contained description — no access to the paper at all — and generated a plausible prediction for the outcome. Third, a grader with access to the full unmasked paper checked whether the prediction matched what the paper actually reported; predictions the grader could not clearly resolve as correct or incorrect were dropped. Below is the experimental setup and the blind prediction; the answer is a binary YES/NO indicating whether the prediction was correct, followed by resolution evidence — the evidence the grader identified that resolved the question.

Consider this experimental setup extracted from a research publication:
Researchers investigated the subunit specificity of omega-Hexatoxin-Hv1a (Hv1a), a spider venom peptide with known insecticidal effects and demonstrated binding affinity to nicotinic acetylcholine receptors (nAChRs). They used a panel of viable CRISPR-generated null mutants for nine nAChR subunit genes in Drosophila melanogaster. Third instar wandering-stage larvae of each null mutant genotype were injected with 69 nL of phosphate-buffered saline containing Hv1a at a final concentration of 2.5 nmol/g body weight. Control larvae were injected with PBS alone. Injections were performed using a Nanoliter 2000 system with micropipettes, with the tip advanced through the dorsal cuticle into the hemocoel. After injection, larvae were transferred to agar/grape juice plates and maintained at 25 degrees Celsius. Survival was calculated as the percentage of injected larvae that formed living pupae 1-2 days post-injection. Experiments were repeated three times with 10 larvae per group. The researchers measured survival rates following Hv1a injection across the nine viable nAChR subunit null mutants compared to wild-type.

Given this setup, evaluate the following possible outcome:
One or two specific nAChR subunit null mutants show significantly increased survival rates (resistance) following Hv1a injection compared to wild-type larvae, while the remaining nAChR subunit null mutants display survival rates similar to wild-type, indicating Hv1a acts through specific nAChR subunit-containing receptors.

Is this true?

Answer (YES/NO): YES